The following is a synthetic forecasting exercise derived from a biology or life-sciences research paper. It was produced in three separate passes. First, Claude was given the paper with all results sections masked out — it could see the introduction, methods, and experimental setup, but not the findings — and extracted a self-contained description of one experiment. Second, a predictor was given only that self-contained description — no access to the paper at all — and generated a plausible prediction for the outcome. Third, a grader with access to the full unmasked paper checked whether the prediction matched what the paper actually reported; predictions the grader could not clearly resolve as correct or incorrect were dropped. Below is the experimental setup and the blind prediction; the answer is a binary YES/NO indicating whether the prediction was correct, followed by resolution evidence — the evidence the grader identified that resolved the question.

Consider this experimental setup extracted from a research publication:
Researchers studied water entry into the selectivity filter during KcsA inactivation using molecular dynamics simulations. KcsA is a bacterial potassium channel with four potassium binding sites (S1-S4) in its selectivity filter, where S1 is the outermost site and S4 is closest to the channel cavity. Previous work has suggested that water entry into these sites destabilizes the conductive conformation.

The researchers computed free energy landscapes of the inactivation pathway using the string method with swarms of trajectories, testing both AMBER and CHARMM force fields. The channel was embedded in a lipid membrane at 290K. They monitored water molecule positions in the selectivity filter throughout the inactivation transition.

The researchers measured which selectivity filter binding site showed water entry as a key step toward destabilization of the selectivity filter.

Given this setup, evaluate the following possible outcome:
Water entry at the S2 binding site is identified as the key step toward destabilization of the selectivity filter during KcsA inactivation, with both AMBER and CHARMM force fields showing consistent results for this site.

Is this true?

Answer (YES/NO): YES